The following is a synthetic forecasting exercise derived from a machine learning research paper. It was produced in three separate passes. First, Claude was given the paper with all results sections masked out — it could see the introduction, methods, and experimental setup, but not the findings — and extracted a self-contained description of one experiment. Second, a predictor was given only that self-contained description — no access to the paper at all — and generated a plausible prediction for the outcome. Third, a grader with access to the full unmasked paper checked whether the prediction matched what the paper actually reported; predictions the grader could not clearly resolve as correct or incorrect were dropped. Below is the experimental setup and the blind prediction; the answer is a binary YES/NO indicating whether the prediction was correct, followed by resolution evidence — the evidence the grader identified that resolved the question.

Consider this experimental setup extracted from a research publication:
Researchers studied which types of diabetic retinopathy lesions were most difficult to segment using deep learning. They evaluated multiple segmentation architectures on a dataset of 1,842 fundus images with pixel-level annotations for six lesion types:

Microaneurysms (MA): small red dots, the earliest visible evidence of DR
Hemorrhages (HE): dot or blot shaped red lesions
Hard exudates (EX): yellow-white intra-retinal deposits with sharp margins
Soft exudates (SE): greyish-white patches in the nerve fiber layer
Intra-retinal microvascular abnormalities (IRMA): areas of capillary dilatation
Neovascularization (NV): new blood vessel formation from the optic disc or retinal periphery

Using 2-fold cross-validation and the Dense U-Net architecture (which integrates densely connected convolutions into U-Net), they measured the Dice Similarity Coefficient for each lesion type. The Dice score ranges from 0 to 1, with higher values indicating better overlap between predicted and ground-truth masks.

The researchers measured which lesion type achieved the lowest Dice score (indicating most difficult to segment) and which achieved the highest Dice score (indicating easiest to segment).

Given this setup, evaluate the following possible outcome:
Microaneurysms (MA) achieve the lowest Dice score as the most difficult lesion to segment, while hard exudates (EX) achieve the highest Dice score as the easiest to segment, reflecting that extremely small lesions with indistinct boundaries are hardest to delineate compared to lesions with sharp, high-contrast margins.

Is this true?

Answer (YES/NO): NO